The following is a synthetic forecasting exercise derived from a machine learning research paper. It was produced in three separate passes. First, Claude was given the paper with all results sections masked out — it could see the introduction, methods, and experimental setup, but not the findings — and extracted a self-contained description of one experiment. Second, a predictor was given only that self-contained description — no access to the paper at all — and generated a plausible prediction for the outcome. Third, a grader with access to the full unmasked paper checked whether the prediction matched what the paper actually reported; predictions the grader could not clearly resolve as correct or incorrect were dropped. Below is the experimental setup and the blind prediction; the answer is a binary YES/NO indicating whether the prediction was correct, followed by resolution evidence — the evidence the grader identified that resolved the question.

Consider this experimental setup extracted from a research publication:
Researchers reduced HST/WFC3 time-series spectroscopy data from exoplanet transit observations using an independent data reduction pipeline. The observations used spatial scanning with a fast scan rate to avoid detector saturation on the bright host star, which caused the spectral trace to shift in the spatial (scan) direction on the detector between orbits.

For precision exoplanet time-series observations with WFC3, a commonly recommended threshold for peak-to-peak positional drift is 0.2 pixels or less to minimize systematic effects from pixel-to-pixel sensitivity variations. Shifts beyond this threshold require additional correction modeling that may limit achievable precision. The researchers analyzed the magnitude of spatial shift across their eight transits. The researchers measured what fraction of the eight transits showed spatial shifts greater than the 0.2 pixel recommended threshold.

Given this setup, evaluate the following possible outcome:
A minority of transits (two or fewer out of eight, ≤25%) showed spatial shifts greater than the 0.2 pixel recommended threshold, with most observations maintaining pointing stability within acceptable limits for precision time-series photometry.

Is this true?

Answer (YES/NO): NO